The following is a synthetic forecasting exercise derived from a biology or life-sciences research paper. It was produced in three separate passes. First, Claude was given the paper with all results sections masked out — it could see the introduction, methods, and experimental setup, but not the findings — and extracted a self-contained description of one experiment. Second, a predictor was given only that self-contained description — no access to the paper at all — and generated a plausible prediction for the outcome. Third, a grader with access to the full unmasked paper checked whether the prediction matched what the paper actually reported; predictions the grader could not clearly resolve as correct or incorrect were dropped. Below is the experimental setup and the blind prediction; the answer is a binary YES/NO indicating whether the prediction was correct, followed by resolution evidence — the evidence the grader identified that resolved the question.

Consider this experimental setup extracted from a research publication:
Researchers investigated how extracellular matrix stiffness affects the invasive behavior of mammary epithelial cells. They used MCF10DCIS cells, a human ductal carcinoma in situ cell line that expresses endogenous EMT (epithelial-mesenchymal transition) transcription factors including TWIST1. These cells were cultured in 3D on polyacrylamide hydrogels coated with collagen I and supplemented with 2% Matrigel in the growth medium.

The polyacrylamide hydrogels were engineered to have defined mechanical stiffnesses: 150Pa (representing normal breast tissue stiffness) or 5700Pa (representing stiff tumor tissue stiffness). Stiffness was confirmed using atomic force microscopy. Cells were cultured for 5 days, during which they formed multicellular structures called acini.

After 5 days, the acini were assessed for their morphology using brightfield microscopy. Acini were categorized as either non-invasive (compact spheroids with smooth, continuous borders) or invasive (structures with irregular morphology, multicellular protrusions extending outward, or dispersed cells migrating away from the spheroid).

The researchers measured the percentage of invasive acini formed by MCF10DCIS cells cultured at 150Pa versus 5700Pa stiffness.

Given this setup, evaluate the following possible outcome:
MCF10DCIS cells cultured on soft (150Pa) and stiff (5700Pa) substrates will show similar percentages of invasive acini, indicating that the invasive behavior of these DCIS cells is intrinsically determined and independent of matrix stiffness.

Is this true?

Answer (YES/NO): NO